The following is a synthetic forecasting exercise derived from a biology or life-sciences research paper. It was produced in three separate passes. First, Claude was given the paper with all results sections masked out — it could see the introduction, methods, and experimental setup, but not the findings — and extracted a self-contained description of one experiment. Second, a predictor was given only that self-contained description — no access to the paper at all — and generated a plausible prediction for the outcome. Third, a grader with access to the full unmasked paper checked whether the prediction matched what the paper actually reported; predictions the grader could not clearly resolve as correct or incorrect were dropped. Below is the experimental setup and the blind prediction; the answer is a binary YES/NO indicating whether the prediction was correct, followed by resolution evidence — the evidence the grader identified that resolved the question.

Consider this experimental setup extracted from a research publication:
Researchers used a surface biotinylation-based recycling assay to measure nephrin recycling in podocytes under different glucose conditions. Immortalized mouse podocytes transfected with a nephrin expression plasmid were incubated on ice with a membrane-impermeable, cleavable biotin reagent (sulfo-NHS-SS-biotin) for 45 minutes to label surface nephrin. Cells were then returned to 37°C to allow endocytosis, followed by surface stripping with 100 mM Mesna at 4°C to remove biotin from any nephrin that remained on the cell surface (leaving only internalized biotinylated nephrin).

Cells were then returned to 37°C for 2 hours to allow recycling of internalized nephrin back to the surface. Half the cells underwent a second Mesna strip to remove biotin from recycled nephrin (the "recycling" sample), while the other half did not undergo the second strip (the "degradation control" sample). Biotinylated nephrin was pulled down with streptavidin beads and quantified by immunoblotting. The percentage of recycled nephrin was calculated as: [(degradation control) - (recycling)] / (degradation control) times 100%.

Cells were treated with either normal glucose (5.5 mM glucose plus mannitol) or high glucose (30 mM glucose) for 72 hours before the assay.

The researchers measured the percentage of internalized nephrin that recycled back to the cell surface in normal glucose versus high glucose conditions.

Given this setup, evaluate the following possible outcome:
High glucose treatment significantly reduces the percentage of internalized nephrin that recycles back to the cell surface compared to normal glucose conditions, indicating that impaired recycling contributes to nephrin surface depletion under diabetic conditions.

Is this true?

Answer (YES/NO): YES